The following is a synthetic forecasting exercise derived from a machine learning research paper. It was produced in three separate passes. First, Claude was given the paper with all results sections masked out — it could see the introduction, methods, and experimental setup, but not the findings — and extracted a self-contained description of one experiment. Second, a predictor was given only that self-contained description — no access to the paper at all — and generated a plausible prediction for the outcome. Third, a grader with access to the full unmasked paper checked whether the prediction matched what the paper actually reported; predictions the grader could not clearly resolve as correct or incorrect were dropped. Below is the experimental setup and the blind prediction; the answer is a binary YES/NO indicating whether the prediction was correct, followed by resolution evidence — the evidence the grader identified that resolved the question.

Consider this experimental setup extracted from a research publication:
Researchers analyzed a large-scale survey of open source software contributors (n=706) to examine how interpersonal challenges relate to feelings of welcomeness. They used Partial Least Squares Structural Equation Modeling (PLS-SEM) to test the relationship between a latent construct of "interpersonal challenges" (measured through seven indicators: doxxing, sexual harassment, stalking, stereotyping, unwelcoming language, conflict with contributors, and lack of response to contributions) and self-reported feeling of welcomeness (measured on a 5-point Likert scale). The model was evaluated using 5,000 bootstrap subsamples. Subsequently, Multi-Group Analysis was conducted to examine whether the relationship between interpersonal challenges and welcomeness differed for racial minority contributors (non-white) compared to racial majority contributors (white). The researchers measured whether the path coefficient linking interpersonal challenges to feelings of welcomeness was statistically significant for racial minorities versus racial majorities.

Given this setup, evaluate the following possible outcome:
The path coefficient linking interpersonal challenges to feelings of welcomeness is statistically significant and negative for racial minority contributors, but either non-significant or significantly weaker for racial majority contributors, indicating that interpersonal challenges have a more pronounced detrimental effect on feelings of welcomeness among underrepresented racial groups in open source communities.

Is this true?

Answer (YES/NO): NO